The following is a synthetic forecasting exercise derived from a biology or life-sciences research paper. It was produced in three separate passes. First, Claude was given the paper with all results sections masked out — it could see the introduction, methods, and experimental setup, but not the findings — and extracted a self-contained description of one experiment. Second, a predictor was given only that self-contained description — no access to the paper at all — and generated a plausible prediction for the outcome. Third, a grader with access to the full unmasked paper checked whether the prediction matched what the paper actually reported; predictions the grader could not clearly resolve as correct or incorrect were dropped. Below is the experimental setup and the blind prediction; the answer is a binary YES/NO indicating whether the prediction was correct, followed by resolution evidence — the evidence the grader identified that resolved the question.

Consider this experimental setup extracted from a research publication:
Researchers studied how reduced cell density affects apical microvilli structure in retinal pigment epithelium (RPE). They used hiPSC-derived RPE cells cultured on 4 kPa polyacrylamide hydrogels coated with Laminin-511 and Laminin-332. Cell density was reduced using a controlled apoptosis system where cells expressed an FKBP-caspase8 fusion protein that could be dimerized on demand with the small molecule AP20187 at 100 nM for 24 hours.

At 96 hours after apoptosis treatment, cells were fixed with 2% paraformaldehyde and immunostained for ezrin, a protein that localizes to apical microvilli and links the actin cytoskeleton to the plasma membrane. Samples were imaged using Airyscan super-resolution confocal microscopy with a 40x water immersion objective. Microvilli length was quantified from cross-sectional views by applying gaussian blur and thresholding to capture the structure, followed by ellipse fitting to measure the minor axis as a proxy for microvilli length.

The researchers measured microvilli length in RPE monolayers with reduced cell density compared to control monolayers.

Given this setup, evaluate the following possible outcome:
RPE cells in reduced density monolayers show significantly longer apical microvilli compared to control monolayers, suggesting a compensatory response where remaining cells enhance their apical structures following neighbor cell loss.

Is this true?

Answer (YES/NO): NO